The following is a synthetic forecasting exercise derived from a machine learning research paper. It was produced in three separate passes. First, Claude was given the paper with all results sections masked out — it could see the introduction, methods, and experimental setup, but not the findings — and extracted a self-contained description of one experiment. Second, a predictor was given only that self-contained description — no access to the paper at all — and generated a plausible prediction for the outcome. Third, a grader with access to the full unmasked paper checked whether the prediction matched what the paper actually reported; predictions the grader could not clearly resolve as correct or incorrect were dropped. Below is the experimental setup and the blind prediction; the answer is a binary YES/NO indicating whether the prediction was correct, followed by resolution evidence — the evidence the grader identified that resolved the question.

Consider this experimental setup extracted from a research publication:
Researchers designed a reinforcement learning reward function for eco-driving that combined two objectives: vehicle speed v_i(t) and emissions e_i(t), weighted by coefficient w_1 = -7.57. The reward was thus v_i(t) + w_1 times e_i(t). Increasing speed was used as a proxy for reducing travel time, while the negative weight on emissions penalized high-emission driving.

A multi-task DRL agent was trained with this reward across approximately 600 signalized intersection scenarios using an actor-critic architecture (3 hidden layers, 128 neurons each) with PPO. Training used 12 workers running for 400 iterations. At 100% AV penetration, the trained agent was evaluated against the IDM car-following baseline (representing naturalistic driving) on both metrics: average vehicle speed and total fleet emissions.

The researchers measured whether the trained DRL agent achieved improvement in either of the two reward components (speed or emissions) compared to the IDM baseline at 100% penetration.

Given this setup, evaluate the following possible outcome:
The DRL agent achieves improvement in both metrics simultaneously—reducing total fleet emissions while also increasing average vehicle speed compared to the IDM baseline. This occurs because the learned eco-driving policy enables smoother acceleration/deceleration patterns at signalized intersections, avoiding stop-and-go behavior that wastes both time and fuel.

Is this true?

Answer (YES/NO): NO